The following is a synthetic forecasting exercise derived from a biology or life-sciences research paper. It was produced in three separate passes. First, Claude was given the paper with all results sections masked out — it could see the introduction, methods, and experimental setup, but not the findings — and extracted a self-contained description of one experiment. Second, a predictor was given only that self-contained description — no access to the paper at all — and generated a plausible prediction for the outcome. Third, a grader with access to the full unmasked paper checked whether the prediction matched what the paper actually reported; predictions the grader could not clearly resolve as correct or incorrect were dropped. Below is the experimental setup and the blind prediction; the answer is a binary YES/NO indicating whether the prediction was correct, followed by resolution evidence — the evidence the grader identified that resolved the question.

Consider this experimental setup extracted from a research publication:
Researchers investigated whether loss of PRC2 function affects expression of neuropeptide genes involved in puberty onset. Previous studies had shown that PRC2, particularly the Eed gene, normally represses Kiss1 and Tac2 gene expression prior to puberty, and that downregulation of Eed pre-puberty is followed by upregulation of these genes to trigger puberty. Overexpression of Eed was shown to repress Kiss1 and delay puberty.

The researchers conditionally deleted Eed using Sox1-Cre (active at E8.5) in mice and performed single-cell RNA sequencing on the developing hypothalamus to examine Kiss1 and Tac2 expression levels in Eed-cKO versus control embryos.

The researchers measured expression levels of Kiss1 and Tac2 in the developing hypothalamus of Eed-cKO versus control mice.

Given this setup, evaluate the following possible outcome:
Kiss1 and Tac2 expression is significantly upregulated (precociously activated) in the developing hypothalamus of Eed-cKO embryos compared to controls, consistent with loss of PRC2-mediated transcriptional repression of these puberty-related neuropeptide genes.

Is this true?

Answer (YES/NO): NO